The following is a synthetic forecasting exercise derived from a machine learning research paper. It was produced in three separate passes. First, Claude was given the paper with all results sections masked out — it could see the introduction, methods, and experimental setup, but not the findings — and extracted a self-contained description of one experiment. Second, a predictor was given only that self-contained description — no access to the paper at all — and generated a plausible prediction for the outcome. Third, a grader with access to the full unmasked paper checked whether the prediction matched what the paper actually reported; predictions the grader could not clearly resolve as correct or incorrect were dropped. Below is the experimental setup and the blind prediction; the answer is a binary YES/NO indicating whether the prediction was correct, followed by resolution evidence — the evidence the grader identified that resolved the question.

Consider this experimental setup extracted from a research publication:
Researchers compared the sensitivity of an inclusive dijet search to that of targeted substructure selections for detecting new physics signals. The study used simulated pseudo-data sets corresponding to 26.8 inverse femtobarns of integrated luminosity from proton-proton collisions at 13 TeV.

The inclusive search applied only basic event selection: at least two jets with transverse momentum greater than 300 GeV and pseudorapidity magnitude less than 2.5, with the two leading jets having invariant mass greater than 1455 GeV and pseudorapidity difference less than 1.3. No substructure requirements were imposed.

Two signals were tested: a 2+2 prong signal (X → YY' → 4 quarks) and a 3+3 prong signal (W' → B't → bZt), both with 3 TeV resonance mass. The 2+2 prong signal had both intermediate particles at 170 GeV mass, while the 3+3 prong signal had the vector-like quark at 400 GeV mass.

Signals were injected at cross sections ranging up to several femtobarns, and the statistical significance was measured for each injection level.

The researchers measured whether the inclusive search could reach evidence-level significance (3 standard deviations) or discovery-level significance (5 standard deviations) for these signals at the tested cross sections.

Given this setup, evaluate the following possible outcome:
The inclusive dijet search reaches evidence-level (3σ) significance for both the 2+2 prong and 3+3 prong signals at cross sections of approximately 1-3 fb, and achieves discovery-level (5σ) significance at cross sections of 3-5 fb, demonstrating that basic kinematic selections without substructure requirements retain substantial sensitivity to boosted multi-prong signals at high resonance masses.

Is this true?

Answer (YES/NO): NO